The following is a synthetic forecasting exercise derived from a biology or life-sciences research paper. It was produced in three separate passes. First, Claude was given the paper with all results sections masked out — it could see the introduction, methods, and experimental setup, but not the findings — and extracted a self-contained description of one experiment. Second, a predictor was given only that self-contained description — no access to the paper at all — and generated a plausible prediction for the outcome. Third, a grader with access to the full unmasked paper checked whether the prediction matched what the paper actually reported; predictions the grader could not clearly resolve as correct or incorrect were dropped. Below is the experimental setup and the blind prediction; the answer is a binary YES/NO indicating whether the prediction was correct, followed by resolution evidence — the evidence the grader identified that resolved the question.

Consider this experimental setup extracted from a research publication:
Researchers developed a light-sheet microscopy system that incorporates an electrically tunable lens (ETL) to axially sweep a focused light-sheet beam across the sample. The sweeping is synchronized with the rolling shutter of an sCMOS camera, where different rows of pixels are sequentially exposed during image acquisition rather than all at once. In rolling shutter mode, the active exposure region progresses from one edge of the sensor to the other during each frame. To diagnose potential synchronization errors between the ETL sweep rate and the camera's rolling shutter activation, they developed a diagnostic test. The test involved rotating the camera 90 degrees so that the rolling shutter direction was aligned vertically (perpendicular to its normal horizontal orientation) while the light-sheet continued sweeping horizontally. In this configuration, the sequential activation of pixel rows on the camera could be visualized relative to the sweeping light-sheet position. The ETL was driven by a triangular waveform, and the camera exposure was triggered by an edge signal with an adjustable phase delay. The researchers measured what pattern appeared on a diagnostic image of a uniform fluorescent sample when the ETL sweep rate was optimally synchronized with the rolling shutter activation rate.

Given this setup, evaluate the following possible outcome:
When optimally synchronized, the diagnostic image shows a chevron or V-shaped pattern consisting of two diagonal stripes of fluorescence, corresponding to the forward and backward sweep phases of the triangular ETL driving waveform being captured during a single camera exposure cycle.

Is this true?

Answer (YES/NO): NO